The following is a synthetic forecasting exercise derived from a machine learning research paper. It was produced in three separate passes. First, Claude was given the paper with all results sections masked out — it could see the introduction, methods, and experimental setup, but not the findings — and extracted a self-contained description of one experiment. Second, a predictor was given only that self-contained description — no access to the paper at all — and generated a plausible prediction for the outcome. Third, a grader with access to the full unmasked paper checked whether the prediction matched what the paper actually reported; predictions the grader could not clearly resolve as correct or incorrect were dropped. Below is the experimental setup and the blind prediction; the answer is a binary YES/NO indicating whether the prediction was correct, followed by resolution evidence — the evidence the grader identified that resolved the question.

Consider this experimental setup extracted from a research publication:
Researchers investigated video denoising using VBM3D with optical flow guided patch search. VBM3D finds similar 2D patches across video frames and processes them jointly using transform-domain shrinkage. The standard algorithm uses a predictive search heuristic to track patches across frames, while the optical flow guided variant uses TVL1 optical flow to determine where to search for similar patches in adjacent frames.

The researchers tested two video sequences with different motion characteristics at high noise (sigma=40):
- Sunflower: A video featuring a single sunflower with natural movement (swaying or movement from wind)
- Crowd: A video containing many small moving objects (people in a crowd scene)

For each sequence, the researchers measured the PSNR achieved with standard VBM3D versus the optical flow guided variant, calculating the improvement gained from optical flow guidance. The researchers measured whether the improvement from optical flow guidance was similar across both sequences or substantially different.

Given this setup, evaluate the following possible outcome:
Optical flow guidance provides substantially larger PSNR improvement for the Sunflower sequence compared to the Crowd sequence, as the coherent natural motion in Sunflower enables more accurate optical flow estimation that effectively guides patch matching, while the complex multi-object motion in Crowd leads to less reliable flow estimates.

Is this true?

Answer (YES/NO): YES